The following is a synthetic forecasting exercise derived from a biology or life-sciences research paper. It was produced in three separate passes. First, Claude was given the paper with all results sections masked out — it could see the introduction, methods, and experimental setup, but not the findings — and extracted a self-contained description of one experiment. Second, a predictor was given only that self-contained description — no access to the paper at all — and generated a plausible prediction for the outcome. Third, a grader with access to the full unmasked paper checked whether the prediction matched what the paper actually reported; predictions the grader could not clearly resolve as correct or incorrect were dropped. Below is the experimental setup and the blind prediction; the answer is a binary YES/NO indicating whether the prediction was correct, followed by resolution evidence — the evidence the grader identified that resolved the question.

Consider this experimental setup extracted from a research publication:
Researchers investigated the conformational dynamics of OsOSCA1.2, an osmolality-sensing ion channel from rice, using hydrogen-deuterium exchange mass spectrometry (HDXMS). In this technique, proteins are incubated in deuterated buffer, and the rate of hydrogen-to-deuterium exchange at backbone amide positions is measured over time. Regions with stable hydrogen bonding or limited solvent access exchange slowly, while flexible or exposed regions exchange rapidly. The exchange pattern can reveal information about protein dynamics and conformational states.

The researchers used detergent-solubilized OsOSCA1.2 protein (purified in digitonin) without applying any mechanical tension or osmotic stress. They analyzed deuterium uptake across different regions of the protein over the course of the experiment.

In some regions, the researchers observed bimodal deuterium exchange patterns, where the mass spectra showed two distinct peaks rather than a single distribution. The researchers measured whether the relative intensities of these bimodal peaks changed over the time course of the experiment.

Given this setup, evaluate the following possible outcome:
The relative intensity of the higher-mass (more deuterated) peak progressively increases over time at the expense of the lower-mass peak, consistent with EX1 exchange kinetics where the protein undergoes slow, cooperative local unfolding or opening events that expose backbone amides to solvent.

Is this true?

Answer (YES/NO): NO